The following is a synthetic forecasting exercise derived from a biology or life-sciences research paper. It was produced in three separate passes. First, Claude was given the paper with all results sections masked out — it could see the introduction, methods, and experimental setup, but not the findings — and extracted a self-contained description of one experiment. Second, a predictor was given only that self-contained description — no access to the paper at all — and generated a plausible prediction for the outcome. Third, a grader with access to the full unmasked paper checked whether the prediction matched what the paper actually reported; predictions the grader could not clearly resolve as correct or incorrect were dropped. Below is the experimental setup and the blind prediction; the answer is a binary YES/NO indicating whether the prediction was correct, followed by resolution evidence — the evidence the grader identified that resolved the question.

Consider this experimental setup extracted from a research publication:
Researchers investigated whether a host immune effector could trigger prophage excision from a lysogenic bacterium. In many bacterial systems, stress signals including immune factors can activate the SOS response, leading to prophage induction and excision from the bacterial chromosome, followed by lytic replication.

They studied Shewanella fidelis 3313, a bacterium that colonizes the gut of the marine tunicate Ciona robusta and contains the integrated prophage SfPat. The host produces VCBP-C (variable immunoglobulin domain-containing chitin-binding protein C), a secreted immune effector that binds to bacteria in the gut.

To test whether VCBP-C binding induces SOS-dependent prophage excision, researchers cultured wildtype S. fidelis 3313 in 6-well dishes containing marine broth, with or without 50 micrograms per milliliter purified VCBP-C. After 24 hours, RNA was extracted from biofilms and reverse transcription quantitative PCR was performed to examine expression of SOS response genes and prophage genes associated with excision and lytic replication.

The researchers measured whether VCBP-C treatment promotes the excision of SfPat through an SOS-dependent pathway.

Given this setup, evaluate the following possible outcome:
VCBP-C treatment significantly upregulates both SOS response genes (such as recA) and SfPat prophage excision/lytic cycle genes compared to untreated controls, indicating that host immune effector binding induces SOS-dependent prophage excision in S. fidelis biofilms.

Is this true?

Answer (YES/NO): NO